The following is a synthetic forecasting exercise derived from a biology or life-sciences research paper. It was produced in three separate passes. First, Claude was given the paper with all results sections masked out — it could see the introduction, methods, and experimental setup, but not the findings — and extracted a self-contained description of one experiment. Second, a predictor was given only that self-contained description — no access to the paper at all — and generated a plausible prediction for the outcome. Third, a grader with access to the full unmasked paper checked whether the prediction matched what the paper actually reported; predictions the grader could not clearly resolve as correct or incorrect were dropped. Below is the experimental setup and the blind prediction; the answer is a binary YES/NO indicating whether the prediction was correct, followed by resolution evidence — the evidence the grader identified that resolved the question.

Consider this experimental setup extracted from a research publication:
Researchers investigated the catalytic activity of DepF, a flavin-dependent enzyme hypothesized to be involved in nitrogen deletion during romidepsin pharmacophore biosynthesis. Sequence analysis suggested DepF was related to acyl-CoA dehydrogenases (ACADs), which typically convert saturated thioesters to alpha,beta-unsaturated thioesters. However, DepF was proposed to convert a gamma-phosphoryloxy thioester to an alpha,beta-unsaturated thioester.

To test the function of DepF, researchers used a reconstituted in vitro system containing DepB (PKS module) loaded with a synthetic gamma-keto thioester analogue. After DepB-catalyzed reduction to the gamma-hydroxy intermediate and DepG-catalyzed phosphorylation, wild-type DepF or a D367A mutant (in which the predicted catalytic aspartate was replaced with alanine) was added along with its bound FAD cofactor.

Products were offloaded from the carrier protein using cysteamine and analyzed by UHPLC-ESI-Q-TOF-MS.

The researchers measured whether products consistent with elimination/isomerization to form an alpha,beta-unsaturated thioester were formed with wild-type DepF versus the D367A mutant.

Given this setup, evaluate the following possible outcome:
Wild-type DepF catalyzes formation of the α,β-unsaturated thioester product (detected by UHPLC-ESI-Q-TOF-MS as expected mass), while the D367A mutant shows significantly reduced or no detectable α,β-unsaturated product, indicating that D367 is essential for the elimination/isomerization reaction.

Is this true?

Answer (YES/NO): YES